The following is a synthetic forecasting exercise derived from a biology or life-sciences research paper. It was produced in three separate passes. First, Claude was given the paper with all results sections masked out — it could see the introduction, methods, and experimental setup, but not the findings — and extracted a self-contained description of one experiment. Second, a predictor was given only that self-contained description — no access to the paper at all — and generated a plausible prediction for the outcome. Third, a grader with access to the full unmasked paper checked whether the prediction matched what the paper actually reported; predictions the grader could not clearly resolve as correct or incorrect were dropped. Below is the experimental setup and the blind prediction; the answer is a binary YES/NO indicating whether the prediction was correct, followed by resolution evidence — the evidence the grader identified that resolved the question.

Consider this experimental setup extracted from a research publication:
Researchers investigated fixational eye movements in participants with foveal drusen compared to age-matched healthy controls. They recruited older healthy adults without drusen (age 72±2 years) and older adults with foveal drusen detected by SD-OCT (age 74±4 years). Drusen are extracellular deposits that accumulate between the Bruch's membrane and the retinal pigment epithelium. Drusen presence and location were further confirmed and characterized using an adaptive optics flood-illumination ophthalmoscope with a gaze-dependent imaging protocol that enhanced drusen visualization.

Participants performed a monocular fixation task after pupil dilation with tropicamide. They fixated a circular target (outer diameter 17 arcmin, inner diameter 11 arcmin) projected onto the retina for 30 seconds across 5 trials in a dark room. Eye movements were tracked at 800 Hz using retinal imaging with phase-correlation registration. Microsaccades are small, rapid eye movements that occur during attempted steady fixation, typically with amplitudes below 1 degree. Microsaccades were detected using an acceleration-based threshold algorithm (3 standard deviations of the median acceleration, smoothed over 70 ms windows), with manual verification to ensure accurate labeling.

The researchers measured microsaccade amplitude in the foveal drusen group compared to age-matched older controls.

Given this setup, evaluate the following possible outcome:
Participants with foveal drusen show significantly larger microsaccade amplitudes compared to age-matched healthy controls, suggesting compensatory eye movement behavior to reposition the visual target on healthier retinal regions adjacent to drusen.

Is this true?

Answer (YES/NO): YES